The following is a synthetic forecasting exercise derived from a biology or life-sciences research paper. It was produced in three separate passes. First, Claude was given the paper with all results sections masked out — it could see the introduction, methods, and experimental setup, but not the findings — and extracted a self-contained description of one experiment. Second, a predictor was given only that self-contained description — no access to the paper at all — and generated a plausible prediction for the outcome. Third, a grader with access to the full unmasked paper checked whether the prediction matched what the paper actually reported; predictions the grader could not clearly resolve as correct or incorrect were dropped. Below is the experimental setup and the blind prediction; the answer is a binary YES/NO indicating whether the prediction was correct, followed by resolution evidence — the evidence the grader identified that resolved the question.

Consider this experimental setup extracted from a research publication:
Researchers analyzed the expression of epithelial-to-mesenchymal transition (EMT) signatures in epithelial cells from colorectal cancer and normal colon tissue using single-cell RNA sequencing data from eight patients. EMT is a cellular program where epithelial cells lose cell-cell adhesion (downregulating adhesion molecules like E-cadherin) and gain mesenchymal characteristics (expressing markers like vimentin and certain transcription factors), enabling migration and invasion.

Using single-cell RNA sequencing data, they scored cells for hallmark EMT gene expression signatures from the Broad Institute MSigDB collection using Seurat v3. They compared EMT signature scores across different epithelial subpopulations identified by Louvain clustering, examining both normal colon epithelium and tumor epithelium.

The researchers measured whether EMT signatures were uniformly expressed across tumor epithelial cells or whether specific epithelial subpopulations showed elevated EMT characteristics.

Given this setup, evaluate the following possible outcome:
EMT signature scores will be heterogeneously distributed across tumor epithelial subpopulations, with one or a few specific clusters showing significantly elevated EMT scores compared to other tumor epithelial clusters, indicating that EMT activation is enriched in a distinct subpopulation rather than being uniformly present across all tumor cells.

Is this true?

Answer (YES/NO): YES